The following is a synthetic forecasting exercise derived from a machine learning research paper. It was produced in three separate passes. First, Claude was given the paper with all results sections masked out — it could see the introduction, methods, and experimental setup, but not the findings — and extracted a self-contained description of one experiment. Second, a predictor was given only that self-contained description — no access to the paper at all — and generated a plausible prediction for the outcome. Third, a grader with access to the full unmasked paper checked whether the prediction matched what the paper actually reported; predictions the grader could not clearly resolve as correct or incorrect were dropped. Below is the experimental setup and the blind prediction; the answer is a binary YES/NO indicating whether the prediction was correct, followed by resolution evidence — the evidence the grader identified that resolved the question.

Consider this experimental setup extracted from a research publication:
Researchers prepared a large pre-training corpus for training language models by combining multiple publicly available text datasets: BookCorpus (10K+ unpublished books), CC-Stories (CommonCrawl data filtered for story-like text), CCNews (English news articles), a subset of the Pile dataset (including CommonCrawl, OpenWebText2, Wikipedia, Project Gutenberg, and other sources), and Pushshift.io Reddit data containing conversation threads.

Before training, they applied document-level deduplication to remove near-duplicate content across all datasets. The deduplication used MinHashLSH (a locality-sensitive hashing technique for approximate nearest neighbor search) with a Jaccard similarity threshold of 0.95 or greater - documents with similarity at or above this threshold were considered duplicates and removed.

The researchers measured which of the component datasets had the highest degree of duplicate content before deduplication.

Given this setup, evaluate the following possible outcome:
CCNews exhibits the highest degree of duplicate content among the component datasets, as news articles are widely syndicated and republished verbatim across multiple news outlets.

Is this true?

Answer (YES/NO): NO